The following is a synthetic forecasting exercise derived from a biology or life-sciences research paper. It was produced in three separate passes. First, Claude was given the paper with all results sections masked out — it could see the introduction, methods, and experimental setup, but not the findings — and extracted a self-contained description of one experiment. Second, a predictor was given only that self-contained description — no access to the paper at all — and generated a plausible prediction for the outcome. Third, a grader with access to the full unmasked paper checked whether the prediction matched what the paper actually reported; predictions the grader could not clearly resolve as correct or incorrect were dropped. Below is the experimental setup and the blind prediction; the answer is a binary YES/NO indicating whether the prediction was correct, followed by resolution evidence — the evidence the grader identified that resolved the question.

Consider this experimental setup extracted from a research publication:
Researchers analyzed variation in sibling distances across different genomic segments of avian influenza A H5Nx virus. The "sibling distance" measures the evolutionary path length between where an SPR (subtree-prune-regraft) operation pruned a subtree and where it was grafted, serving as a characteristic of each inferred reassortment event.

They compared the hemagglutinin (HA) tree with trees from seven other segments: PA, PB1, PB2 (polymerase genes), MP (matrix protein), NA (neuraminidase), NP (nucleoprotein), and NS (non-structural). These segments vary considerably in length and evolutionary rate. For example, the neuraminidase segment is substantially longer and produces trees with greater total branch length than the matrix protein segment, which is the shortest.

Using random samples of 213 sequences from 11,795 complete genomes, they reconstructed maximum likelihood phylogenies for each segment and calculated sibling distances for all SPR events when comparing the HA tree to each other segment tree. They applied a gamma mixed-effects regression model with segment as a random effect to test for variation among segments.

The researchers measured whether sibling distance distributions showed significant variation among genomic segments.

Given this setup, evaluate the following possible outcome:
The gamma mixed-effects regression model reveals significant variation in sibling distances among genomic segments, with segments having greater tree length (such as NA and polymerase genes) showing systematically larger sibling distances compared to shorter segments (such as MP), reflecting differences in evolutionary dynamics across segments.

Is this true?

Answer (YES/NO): NO